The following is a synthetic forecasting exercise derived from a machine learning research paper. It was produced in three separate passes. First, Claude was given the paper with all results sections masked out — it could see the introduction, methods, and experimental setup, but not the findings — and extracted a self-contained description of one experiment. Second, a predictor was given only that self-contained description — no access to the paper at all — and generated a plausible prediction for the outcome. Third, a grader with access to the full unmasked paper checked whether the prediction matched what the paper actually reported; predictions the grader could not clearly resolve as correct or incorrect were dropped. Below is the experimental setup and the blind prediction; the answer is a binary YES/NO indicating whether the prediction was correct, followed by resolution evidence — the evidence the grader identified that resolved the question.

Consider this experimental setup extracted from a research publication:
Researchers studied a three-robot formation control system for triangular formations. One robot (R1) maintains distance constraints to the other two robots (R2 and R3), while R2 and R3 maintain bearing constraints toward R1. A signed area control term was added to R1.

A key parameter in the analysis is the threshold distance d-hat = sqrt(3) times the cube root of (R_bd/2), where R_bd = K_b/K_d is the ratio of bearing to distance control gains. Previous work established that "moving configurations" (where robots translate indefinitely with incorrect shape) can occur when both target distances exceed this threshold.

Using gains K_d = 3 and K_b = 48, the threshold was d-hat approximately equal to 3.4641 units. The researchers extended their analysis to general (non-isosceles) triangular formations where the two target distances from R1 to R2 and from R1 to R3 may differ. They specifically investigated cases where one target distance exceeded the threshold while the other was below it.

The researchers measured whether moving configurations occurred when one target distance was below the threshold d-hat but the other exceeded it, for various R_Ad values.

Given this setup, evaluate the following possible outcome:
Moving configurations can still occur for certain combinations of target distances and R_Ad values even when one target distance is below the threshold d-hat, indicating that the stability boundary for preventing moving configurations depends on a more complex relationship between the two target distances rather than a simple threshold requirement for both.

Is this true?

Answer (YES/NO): NO